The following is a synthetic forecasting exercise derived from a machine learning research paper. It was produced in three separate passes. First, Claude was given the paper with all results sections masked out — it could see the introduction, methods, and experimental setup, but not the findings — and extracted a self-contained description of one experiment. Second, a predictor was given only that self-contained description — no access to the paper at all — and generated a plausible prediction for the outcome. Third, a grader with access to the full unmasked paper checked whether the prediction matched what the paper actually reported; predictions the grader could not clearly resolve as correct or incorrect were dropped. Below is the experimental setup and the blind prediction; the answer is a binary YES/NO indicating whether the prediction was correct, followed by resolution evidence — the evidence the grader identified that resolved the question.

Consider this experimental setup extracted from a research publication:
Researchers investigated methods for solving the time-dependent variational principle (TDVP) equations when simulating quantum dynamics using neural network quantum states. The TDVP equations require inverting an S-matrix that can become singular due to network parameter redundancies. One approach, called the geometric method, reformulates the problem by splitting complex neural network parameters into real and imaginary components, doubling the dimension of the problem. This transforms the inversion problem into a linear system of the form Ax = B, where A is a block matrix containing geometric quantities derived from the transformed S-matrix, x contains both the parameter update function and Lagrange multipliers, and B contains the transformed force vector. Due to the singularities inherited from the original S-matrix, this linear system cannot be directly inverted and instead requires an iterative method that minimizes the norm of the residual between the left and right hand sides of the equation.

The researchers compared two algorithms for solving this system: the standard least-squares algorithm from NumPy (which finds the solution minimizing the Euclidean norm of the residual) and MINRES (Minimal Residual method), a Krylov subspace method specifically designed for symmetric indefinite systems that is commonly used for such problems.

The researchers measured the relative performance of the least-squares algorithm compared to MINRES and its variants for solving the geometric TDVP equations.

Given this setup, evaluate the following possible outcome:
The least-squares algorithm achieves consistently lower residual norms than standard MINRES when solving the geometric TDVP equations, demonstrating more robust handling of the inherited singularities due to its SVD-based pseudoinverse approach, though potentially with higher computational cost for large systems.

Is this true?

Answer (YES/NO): NO